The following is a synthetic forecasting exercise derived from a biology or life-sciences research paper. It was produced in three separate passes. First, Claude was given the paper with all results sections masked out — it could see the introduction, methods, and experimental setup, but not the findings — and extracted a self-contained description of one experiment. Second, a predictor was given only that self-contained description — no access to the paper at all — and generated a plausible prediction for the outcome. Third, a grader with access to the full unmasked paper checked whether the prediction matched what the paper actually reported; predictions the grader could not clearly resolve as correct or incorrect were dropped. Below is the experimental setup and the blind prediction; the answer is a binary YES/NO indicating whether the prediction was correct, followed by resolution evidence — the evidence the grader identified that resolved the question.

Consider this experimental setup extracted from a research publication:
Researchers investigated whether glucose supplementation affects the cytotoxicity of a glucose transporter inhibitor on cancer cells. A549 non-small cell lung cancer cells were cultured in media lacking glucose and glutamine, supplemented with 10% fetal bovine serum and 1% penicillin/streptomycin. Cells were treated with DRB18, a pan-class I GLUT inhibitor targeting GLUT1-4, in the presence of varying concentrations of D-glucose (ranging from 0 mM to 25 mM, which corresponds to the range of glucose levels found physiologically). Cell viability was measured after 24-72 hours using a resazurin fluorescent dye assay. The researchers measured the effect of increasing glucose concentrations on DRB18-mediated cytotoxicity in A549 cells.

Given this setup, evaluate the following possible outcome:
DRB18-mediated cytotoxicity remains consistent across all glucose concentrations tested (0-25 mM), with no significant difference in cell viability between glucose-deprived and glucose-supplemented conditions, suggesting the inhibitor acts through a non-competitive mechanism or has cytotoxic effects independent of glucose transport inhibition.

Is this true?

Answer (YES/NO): NO